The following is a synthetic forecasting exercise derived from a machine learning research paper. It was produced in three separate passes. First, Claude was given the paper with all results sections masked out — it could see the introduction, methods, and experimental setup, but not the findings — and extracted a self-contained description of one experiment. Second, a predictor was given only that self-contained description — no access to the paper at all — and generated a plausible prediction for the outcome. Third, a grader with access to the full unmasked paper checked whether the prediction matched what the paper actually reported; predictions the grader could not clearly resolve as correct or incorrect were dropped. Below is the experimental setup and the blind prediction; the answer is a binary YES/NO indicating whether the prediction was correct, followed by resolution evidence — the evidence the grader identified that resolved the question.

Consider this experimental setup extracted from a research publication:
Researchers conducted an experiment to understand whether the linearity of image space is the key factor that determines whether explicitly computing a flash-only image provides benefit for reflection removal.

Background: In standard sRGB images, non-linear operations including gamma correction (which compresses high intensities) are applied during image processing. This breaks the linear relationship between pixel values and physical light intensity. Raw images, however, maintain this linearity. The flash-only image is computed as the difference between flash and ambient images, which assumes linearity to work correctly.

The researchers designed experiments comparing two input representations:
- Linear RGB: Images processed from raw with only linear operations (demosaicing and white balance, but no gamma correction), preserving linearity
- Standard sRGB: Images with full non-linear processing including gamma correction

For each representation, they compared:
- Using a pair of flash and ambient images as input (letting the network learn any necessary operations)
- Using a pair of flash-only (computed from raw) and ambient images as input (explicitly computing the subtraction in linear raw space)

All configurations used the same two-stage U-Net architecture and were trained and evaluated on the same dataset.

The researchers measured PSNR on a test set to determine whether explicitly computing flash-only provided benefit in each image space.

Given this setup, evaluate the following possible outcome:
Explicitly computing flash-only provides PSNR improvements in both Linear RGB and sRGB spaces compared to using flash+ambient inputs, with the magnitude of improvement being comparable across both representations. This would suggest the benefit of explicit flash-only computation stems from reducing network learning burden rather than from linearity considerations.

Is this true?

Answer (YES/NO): NO